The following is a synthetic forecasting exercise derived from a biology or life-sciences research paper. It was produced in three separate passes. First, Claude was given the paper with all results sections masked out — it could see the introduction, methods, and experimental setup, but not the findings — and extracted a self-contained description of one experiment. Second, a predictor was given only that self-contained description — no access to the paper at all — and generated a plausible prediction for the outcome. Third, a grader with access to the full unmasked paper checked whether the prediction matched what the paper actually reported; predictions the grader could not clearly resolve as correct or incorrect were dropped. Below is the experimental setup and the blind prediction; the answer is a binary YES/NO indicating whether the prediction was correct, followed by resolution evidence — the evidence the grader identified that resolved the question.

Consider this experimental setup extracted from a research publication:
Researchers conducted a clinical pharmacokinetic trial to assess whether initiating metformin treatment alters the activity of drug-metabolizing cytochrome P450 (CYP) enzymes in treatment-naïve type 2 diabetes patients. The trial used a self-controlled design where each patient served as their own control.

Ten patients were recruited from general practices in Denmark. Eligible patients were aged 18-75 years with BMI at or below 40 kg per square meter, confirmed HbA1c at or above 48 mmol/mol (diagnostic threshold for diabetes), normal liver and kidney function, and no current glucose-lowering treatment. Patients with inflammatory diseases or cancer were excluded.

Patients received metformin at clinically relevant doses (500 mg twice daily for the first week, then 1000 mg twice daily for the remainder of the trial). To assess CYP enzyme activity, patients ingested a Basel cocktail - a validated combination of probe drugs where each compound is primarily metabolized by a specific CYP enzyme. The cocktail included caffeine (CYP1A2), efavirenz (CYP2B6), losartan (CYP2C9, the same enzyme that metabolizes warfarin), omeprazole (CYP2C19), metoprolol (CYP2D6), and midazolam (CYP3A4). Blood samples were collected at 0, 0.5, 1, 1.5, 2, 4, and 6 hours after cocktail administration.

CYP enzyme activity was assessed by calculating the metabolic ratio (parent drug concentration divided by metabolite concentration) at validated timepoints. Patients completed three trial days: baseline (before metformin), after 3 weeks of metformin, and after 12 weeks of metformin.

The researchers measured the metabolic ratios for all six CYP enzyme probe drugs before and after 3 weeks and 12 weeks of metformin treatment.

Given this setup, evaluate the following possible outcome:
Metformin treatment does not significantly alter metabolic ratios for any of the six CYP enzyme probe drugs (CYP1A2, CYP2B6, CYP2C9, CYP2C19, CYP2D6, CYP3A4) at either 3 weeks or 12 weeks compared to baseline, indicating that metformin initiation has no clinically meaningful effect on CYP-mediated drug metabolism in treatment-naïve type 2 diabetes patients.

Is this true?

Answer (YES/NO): YES